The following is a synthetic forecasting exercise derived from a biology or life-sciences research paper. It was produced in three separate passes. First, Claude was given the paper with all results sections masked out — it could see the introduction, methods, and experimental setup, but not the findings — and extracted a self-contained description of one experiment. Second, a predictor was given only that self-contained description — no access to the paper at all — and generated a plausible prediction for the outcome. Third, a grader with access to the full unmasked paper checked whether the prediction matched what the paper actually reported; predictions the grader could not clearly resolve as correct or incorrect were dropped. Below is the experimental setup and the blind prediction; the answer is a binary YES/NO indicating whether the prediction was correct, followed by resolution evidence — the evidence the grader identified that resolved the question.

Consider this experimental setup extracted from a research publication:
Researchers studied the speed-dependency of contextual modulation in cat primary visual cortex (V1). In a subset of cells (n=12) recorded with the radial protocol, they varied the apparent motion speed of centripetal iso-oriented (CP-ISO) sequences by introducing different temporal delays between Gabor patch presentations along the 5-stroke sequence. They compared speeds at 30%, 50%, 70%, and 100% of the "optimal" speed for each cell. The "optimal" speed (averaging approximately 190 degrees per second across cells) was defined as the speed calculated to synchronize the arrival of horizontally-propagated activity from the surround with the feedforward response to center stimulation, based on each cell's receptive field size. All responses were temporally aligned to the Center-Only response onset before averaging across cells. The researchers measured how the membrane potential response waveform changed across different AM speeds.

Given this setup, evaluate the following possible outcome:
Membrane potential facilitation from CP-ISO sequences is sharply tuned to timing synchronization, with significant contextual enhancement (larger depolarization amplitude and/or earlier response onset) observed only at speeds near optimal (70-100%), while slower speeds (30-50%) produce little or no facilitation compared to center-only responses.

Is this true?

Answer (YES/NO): NO